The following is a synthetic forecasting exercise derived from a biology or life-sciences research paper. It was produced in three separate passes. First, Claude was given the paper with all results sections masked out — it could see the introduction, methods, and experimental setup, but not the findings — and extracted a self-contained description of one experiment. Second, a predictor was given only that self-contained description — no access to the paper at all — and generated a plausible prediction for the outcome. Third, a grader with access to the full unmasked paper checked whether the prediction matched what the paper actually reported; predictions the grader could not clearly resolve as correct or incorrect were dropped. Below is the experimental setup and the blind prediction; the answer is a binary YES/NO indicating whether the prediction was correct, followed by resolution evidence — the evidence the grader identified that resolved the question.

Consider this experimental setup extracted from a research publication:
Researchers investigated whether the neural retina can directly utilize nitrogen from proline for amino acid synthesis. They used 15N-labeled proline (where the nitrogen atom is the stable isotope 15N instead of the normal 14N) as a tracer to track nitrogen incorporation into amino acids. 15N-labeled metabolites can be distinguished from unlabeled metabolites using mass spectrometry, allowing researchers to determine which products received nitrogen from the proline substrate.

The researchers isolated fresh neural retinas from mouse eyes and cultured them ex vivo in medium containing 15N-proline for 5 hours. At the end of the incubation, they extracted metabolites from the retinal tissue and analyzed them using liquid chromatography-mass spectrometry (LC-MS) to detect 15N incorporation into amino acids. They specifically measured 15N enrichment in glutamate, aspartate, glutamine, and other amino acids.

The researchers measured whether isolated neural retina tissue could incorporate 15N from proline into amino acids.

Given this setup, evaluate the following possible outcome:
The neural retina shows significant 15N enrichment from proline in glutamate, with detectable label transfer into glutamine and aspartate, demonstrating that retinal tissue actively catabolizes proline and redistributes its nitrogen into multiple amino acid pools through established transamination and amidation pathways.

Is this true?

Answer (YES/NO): NO